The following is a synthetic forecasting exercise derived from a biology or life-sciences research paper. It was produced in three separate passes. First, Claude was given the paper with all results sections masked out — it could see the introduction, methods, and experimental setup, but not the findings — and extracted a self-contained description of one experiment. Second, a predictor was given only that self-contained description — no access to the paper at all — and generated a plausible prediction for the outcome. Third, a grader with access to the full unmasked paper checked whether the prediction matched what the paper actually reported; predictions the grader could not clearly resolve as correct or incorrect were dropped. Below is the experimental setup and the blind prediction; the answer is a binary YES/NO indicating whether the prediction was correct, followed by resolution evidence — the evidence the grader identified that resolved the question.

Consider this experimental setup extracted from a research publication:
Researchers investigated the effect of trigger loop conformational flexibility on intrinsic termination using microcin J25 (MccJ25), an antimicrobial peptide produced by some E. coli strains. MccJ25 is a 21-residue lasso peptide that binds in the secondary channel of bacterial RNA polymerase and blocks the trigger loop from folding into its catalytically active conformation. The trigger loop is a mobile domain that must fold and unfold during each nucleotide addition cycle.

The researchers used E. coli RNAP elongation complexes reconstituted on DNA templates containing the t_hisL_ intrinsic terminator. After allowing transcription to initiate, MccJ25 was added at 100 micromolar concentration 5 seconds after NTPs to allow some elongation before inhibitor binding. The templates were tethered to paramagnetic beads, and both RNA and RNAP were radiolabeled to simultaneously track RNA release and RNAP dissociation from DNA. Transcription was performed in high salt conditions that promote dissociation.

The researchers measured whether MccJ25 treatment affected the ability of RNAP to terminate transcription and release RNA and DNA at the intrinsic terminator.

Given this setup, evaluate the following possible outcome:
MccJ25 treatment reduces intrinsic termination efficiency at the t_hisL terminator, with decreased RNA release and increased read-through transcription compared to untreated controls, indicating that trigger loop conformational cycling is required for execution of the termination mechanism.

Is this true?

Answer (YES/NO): NO